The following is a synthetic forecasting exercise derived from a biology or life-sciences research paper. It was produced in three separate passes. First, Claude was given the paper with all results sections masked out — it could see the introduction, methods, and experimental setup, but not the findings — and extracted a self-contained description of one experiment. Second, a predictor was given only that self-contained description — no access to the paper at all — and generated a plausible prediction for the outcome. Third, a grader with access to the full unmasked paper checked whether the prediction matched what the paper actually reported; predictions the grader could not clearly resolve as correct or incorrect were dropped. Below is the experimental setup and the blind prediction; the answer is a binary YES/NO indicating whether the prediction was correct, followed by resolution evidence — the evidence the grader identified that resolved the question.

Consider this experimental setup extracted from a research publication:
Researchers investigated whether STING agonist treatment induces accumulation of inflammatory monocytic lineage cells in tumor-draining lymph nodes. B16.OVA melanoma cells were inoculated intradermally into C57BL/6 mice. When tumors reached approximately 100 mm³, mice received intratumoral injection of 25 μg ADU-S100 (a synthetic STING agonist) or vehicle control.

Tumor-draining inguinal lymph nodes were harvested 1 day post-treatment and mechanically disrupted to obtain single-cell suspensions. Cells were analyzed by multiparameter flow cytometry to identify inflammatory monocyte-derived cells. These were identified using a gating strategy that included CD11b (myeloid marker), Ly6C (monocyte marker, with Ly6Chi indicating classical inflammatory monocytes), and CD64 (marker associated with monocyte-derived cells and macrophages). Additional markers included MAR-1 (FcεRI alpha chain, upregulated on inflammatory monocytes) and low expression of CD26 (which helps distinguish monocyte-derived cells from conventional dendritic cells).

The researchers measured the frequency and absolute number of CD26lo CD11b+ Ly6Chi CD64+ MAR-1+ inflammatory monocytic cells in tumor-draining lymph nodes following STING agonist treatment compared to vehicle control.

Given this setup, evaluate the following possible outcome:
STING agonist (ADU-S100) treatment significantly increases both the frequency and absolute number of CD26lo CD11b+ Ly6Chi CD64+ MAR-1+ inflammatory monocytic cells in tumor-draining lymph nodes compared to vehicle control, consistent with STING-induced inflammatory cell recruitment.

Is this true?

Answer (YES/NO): YES